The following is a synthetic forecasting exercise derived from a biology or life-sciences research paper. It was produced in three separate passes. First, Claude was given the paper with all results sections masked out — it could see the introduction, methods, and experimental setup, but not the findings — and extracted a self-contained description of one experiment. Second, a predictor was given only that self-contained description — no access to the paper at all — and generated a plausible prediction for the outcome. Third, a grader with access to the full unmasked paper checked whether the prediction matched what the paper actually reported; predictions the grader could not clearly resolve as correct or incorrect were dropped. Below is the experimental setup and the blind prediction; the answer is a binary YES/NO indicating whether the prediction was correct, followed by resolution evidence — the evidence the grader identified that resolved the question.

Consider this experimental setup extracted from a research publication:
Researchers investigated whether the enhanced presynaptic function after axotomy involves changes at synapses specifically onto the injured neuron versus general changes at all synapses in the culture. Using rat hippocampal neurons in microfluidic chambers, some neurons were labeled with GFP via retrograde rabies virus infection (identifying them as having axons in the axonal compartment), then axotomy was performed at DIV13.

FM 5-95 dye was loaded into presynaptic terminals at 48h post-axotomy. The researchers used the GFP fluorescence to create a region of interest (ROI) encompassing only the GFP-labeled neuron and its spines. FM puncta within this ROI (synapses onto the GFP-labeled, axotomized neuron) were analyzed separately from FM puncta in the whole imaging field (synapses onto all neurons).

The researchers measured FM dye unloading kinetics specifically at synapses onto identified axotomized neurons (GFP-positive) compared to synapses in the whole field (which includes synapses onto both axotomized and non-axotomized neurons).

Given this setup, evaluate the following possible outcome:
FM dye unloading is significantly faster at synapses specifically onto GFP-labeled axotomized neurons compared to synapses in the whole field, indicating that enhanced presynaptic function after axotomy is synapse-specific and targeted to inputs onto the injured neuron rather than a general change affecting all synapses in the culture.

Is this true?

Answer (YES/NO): NO